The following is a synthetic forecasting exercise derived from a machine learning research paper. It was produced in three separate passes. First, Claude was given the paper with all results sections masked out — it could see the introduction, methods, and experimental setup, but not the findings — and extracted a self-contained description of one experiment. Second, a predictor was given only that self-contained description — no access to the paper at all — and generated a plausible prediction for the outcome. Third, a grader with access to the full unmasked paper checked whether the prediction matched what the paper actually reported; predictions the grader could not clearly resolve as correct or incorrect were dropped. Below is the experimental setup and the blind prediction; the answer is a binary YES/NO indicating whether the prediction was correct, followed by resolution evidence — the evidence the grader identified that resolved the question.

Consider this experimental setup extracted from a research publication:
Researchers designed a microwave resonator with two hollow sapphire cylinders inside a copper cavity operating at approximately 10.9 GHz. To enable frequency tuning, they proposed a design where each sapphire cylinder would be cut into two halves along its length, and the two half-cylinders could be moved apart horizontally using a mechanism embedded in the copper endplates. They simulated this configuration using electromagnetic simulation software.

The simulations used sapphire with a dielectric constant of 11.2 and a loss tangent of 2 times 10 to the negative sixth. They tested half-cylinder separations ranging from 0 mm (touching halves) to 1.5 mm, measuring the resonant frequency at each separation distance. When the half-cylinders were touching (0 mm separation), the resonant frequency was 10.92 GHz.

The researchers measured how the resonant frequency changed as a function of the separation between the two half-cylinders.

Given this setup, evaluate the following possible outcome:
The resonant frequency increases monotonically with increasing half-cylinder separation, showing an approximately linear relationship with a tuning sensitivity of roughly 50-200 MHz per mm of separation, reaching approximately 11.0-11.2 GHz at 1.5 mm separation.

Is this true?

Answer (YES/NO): NO